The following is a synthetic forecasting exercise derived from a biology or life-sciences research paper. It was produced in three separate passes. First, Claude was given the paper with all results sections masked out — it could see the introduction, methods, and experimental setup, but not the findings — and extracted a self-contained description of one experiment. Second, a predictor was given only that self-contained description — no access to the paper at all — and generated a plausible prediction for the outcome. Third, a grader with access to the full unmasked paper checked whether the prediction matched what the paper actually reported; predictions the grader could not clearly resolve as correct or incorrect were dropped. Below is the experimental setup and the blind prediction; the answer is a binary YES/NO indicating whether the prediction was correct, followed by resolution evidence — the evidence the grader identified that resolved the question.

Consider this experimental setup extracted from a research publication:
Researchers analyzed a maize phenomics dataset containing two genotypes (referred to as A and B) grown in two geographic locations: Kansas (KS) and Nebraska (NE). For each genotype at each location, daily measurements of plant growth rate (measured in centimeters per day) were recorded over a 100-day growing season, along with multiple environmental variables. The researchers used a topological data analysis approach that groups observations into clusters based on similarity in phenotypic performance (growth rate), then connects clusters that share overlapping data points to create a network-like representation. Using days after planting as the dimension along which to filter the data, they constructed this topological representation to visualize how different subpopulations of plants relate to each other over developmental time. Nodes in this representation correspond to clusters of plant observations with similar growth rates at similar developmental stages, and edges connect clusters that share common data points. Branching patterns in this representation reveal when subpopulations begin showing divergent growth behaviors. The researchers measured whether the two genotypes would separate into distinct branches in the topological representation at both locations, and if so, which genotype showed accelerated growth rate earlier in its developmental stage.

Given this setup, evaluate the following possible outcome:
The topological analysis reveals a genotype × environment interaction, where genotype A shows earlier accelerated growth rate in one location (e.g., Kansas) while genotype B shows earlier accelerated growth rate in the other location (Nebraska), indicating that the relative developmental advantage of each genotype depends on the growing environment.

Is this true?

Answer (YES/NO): NO